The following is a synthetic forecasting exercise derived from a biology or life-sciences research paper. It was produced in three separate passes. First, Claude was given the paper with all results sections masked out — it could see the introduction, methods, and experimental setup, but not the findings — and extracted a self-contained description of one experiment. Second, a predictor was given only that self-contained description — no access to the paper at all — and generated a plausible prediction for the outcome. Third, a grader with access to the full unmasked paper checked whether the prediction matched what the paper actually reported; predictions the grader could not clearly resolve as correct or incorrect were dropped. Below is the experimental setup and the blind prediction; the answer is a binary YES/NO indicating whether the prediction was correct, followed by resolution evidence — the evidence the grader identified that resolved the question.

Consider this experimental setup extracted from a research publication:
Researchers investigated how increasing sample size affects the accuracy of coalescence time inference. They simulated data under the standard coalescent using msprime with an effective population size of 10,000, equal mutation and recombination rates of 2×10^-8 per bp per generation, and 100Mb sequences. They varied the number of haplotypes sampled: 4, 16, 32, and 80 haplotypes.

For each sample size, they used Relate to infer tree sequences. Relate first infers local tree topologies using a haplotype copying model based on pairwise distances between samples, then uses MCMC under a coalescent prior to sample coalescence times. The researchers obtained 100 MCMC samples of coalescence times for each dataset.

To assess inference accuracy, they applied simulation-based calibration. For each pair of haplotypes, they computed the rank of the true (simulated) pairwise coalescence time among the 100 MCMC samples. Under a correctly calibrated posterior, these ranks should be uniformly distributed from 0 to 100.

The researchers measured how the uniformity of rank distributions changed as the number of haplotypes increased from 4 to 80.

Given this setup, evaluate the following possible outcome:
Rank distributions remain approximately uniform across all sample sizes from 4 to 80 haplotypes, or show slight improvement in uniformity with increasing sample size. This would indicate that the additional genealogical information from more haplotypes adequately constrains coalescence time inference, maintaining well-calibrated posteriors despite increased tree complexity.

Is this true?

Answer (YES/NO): NO